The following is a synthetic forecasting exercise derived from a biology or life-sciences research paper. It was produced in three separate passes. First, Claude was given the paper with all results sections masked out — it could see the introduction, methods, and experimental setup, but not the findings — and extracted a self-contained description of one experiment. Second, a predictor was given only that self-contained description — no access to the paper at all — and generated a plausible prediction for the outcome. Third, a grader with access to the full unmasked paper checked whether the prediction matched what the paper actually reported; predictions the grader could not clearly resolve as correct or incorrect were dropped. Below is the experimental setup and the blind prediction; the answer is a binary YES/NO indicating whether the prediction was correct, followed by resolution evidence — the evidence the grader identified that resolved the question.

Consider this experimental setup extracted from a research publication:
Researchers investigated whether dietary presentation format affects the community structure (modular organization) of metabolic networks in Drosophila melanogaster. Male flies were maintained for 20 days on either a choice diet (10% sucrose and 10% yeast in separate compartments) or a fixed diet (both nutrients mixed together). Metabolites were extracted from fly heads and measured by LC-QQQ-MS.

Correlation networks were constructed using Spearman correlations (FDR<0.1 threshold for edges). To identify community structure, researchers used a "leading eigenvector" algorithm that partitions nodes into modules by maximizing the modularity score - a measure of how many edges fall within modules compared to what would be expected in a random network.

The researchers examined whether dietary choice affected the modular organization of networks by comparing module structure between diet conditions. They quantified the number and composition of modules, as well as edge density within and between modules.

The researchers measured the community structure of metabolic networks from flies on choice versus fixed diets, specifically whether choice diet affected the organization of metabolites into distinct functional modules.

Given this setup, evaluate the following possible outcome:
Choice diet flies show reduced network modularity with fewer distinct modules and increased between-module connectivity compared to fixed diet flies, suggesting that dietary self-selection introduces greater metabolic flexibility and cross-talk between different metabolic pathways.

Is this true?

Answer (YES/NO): NO